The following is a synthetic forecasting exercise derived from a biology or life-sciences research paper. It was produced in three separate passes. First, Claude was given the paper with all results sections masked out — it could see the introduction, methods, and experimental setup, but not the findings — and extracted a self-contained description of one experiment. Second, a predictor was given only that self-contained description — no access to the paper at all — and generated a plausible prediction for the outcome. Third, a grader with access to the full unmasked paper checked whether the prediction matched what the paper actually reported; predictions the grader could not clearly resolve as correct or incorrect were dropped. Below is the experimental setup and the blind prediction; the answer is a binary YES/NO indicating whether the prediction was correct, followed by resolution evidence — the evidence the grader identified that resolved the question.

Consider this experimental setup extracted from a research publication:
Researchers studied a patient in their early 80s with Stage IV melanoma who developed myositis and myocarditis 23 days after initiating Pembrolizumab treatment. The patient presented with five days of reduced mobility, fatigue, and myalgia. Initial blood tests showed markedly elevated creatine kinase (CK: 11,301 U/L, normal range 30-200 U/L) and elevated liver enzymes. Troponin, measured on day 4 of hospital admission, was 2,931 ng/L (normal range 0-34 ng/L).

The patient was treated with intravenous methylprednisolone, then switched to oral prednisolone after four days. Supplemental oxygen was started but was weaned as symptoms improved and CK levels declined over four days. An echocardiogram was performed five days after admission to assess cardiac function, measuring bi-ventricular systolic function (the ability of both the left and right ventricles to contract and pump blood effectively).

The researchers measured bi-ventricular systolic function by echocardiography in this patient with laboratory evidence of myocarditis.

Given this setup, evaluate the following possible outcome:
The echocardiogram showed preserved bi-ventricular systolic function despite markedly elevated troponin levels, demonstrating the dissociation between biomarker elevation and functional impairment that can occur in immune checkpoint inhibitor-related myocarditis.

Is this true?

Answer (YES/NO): YES